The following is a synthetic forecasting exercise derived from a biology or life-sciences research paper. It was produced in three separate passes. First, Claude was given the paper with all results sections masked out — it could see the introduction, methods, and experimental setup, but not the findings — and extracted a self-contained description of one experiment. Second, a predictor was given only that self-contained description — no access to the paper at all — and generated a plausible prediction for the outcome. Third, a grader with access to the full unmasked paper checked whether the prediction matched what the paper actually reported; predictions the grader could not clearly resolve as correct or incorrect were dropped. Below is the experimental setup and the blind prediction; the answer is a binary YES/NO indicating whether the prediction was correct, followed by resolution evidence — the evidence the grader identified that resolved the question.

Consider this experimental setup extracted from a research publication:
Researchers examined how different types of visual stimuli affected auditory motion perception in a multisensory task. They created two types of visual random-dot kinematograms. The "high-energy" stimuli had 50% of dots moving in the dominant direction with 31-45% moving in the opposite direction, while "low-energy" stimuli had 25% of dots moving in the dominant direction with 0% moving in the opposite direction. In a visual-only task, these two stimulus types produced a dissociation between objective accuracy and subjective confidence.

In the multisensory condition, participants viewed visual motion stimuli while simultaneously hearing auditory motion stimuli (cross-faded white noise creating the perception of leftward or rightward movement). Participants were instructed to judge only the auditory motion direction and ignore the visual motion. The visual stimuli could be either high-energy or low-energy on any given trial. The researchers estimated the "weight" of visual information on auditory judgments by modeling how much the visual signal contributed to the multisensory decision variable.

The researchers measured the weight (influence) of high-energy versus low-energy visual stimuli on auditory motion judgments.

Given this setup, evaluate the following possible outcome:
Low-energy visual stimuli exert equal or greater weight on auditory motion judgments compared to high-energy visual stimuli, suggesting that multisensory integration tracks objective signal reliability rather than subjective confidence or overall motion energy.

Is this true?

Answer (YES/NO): NO